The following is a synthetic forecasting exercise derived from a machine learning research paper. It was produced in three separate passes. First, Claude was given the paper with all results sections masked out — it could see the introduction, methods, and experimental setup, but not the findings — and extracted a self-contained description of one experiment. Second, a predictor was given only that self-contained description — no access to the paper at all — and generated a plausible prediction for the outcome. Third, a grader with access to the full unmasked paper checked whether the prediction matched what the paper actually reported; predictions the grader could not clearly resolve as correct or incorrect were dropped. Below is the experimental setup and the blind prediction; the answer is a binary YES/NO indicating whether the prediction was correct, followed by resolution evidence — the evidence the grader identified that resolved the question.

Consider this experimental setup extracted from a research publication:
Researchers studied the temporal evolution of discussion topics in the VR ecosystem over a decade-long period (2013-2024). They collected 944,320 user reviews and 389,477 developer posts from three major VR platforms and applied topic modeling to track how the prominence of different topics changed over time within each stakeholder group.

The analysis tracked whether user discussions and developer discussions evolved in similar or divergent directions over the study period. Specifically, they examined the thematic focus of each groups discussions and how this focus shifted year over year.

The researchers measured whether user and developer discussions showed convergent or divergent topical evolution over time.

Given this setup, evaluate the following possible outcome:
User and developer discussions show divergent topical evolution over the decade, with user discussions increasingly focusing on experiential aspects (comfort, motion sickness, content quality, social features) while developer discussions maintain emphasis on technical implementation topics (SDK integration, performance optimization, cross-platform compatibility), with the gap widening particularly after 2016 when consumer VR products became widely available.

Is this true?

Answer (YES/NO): NO